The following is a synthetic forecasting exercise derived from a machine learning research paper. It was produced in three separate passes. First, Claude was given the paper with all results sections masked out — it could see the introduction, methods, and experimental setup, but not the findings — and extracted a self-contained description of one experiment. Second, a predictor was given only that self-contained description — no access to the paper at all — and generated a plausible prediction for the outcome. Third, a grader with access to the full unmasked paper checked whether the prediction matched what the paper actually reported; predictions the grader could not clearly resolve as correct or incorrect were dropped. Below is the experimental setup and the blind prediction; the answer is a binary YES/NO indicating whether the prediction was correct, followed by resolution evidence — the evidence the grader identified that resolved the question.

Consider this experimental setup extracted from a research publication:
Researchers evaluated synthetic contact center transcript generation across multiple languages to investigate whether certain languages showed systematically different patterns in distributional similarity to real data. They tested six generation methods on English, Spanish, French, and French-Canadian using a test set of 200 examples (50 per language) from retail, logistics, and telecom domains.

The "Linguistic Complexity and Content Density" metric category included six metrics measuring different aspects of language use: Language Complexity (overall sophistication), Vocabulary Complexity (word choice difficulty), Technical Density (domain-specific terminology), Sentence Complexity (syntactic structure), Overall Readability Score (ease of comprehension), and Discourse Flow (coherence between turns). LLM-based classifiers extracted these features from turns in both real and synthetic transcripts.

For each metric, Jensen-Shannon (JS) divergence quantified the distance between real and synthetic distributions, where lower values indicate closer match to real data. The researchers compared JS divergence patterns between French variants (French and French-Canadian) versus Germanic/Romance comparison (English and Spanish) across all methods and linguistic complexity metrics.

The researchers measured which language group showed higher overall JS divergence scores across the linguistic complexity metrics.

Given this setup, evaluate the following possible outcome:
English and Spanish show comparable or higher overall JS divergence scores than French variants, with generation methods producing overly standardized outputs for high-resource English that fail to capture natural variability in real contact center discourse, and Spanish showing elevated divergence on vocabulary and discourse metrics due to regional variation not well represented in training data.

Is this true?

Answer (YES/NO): NO